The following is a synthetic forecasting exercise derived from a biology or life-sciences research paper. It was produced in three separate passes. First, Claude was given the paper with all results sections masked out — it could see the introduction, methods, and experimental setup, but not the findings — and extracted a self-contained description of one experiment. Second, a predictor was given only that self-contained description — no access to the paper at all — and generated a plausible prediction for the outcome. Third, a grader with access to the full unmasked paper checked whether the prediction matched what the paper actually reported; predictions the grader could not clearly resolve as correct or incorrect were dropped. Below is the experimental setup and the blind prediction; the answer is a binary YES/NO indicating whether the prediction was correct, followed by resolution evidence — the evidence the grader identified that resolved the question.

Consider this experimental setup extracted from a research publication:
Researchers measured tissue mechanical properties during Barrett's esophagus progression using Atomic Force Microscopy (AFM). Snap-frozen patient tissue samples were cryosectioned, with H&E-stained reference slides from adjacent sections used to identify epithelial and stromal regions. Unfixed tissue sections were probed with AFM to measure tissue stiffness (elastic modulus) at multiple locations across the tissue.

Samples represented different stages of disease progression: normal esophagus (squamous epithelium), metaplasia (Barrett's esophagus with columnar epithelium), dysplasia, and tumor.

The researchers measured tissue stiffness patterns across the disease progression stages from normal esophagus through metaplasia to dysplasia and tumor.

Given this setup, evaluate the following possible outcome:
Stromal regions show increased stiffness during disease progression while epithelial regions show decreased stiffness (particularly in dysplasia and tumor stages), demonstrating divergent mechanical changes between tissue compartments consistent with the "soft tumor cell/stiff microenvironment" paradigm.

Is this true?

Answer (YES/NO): NO